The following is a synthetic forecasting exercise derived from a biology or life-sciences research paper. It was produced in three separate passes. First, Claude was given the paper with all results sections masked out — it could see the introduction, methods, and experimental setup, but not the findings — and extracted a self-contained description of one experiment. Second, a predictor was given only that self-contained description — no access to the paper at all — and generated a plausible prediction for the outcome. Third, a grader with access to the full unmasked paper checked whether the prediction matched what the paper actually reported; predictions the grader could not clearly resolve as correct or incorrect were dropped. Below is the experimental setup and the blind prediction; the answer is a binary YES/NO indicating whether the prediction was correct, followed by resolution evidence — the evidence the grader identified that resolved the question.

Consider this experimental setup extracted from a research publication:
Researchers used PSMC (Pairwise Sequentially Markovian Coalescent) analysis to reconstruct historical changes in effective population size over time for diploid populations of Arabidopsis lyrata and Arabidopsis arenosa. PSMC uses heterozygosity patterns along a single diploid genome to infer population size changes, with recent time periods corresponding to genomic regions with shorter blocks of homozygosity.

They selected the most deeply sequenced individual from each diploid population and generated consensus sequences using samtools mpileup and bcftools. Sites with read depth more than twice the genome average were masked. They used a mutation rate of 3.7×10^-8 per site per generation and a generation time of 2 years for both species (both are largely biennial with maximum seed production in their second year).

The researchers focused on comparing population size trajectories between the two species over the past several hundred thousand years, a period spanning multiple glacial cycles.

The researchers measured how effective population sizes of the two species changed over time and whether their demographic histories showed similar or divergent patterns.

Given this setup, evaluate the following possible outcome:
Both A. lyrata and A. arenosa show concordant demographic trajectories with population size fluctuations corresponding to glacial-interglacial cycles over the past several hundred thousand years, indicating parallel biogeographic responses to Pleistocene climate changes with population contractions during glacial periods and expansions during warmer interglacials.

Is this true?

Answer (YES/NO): NO